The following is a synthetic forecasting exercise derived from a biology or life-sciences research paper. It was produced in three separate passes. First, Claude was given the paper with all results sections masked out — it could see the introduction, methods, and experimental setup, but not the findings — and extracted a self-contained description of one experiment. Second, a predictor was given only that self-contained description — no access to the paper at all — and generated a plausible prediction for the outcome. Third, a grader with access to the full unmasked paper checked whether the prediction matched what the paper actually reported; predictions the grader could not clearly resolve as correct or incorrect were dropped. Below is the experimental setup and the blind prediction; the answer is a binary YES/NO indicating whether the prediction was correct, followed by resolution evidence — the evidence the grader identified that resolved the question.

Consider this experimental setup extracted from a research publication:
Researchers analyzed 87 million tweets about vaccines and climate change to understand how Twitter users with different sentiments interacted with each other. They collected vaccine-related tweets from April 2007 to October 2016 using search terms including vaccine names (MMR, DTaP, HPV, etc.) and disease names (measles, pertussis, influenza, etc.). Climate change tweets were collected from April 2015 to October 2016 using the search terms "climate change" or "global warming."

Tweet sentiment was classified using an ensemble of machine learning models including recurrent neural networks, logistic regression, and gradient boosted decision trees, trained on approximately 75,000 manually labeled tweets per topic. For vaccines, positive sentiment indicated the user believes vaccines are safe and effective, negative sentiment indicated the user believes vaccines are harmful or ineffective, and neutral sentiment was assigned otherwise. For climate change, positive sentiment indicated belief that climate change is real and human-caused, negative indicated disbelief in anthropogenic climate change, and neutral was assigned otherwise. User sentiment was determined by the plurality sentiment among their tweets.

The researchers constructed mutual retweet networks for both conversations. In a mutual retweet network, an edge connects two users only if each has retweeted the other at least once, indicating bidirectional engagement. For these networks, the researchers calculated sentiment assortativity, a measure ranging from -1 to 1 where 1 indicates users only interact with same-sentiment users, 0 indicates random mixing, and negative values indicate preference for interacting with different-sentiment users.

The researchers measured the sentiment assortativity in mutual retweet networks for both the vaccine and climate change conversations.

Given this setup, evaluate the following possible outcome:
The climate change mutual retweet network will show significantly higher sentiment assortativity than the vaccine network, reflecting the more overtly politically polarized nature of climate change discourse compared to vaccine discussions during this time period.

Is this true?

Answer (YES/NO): NO